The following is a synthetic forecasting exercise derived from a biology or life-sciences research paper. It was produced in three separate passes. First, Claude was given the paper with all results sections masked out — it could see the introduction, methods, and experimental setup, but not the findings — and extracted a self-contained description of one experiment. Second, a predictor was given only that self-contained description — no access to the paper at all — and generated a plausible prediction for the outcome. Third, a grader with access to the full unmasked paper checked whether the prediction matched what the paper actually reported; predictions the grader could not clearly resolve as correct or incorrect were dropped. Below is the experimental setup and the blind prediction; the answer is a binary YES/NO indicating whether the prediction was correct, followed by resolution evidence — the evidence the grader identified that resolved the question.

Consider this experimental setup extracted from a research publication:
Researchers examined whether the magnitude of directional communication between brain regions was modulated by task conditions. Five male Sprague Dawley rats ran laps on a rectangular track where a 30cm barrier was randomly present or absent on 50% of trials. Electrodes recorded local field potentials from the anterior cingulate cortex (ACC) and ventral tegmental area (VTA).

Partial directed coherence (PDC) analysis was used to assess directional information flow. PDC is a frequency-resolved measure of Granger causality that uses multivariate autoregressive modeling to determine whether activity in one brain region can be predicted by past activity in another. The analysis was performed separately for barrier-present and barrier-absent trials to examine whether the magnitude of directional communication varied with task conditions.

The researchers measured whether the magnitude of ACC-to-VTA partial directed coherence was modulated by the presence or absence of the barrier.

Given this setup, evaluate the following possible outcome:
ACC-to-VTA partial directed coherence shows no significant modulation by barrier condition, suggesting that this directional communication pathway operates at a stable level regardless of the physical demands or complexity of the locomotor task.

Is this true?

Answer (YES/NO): NO